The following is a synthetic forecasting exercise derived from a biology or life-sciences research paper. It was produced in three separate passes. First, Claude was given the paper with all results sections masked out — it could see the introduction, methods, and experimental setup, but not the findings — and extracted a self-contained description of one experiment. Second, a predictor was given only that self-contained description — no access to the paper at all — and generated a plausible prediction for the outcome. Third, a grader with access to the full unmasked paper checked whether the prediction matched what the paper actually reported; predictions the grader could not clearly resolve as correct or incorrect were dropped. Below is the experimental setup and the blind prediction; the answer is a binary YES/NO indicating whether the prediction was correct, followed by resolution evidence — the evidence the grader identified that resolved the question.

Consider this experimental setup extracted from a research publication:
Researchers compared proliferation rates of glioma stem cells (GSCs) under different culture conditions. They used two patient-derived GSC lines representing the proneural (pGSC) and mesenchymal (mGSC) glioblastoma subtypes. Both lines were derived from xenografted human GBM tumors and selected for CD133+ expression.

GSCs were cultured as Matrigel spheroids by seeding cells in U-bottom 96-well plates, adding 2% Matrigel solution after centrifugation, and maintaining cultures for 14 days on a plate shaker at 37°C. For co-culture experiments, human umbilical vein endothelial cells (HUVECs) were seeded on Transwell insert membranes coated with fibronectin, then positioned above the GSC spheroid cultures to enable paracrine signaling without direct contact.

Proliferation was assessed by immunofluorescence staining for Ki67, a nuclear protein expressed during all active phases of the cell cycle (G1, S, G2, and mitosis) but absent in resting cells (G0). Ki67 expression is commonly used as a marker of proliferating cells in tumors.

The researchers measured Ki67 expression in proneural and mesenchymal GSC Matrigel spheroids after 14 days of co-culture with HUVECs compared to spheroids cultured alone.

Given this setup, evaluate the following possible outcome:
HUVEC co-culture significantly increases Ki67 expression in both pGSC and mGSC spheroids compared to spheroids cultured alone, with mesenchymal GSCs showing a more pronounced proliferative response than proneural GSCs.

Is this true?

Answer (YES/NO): YES